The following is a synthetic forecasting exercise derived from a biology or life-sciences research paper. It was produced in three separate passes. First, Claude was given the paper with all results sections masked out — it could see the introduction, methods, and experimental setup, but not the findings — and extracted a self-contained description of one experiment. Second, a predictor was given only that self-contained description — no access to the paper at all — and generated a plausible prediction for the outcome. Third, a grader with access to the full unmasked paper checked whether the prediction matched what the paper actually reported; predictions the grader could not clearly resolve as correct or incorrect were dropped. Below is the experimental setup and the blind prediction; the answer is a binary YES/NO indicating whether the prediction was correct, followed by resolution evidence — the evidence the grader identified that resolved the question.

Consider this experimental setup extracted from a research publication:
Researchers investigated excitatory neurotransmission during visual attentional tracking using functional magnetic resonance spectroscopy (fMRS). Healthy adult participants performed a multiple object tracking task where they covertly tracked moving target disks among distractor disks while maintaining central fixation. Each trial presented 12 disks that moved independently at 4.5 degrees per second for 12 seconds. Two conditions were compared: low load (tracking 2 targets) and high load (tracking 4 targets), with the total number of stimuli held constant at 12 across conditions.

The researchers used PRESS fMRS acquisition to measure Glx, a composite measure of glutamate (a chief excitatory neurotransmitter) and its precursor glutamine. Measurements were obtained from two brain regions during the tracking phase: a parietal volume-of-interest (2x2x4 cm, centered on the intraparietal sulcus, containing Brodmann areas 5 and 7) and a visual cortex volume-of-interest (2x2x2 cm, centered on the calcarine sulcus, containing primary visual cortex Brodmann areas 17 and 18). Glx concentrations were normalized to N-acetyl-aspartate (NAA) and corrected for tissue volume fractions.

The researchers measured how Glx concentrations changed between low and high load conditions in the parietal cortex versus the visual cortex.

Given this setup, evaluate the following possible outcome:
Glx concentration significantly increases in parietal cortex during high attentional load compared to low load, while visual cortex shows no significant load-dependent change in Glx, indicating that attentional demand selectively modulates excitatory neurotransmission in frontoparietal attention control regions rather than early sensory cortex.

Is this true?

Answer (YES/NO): NO